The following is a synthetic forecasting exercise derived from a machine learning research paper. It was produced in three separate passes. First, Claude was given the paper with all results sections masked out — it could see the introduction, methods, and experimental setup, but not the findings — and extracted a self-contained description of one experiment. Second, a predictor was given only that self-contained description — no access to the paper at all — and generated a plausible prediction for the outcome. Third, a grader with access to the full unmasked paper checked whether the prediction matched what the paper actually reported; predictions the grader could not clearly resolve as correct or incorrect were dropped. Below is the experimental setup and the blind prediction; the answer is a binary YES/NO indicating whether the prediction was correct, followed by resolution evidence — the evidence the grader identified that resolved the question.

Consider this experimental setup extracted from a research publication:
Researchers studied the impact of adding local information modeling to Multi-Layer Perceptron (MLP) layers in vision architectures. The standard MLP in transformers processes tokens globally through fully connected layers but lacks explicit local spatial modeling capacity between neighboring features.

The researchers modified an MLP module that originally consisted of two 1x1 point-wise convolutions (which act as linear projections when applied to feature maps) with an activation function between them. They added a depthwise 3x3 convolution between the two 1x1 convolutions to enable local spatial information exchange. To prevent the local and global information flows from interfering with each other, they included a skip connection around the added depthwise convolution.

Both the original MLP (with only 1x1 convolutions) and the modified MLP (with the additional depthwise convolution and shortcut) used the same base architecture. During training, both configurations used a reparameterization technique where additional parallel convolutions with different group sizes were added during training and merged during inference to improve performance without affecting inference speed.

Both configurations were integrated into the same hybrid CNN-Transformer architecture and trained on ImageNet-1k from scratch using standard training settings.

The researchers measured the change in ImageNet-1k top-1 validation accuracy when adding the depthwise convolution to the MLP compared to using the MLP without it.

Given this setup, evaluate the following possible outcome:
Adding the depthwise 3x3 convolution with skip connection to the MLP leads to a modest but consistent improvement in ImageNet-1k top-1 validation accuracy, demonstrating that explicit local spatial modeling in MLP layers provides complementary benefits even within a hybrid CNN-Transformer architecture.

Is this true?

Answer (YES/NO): YES